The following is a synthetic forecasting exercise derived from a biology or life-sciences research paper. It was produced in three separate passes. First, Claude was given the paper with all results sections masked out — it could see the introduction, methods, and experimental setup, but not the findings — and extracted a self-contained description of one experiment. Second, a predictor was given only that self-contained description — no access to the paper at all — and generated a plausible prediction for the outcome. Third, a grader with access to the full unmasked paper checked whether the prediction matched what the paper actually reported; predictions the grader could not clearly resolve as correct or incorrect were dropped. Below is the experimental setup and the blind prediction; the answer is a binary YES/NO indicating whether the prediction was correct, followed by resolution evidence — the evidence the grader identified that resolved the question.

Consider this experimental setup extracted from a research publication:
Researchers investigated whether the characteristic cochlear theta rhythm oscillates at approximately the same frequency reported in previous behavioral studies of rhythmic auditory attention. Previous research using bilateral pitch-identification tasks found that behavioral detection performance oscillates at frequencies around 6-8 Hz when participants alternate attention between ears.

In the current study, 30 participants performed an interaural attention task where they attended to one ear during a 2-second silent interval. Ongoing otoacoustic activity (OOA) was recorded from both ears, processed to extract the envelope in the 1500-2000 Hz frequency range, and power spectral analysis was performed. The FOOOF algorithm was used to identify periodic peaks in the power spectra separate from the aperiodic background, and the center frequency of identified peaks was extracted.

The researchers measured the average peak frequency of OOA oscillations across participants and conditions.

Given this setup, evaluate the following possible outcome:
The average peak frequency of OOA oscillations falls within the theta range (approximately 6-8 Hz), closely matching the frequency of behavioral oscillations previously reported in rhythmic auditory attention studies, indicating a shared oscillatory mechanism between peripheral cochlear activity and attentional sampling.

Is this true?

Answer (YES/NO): NO